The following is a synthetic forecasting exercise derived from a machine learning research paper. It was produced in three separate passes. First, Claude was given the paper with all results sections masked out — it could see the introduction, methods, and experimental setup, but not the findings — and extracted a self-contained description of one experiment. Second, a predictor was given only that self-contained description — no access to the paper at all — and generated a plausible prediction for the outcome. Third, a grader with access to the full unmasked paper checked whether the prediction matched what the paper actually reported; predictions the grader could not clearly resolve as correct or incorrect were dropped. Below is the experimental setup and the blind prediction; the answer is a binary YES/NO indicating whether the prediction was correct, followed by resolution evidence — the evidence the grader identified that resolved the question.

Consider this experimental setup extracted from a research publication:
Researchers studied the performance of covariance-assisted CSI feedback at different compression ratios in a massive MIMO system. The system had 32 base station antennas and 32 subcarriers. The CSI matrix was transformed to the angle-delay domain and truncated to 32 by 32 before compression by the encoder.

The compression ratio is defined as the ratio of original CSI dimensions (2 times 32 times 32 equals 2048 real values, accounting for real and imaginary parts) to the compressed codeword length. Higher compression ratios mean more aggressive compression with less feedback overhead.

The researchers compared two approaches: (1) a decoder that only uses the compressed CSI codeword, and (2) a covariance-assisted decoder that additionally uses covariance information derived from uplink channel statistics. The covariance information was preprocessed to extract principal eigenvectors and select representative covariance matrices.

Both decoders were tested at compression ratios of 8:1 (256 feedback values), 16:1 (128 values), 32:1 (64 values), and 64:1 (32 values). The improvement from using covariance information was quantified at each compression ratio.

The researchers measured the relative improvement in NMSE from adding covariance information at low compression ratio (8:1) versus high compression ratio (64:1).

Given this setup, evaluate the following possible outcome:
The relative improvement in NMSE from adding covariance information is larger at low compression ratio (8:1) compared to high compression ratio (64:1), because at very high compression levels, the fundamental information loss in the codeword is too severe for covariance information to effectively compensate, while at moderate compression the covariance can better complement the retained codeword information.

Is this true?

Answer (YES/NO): YES